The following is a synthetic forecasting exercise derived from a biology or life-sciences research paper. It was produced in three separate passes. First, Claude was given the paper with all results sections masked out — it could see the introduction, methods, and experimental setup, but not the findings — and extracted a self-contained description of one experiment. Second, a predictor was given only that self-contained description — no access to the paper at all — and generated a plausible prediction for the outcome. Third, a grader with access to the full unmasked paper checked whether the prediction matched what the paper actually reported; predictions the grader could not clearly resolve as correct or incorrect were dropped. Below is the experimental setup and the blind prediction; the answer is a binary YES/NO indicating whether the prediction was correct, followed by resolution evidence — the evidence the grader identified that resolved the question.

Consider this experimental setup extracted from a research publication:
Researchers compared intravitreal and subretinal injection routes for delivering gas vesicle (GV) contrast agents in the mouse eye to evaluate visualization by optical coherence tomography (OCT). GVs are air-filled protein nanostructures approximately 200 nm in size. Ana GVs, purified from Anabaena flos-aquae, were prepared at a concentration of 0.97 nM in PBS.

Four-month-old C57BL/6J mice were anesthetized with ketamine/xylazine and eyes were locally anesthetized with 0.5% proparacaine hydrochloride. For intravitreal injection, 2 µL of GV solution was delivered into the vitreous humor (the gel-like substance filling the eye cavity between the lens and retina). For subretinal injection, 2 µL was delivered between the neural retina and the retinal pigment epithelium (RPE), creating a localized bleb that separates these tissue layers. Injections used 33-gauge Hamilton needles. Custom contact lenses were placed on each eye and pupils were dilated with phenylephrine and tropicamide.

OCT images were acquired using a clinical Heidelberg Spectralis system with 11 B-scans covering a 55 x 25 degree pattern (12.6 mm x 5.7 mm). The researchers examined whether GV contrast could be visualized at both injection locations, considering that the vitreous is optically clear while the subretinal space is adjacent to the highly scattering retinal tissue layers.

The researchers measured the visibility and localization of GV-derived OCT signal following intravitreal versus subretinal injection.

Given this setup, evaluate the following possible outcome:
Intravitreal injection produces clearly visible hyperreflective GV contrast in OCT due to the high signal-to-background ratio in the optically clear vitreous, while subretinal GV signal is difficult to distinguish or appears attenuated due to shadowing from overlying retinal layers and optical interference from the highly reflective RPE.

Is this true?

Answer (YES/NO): NO